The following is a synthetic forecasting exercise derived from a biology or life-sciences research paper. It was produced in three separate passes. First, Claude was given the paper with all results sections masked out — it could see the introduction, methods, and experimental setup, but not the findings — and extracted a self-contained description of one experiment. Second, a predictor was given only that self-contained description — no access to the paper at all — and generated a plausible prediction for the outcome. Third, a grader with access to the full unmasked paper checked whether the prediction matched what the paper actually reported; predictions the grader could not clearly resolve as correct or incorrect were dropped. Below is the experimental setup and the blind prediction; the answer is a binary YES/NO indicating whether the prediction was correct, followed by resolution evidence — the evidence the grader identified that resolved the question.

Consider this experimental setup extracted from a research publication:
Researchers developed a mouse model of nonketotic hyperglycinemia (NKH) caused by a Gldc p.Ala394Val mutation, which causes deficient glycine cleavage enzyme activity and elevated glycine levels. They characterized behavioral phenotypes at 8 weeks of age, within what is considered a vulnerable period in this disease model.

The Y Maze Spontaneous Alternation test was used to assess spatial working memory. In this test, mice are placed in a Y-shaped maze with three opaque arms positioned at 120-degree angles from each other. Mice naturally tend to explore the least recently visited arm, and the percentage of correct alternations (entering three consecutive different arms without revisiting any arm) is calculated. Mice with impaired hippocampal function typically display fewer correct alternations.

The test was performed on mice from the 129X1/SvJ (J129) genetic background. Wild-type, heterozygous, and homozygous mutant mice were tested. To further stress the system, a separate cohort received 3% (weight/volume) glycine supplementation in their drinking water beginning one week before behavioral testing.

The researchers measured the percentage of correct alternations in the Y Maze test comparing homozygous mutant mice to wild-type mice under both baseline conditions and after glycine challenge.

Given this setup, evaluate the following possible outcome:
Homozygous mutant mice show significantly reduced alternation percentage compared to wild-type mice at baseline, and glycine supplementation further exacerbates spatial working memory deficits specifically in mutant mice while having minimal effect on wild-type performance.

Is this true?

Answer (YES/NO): NO